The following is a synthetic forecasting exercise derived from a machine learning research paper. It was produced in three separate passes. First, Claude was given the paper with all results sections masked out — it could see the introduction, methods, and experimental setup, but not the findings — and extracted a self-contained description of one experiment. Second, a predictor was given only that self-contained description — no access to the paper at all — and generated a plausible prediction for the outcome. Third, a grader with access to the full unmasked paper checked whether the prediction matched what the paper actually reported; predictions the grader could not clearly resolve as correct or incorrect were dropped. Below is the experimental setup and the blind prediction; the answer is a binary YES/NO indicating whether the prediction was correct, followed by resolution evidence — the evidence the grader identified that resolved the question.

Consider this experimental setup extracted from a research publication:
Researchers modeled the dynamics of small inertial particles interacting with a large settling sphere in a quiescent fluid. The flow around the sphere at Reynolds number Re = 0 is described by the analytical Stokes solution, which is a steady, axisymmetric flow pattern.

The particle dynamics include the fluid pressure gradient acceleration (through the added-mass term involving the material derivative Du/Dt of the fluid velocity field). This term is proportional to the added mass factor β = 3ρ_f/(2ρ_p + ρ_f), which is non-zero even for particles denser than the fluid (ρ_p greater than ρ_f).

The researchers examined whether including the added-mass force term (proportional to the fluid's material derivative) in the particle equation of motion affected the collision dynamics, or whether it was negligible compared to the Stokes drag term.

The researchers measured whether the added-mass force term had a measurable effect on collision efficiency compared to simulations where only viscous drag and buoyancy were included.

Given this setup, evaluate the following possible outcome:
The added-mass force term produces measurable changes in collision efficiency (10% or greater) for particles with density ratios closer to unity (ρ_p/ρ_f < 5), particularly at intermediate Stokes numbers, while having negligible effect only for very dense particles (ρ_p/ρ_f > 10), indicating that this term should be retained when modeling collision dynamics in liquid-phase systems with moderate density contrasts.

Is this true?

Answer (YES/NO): NO